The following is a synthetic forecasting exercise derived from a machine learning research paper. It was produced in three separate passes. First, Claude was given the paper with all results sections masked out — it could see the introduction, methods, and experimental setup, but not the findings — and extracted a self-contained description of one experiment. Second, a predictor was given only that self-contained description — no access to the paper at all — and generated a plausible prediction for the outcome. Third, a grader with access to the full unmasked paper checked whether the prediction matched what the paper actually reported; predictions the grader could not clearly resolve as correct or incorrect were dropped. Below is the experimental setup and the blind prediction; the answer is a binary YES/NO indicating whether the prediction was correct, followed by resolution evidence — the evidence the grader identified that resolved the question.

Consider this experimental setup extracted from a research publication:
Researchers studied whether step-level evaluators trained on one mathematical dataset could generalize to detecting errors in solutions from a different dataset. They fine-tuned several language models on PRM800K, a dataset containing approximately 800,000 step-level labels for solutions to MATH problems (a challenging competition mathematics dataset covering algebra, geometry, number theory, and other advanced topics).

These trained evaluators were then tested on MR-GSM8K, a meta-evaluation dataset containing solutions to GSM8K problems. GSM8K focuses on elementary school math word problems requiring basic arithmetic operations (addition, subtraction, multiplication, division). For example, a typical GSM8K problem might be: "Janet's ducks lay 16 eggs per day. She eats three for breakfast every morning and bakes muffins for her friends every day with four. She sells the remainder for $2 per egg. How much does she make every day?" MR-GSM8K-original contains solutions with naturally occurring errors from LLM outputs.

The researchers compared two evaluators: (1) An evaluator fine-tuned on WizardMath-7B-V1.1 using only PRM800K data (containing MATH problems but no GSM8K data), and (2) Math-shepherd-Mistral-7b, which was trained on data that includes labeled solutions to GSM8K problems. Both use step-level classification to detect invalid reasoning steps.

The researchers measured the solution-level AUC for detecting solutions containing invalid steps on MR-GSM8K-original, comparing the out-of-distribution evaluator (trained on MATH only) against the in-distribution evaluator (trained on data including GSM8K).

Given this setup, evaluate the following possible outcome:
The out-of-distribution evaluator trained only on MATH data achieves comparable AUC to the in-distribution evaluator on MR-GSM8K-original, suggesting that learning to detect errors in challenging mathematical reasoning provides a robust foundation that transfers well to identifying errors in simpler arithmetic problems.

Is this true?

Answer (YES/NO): YES